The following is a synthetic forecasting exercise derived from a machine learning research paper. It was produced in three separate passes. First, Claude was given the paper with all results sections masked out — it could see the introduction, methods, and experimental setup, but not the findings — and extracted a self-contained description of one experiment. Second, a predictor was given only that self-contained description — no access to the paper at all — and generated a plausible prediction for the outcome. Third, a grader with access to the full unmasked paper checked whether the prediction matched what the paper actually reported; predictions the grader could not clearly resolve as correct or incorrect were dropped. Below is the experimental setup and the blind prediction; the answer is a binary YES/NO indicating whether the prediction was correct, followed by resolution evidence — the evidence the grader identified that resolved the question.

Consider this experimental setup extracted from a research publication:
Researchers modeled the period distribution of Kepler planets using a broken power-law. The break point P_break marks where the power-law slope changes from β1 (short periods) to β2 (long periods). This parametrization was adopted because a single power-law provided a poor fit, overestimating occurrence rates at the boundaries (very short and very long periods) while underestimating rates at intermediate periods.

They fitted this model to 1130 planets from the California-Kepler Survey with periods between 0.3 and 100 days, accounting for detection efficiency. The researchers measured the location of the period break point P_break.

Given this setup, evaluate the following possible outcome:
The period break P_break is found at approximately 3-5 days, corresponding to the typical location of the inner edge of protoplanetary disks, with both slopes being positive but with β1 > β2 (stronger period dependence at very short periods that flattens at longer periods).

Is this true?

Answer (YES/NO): NO